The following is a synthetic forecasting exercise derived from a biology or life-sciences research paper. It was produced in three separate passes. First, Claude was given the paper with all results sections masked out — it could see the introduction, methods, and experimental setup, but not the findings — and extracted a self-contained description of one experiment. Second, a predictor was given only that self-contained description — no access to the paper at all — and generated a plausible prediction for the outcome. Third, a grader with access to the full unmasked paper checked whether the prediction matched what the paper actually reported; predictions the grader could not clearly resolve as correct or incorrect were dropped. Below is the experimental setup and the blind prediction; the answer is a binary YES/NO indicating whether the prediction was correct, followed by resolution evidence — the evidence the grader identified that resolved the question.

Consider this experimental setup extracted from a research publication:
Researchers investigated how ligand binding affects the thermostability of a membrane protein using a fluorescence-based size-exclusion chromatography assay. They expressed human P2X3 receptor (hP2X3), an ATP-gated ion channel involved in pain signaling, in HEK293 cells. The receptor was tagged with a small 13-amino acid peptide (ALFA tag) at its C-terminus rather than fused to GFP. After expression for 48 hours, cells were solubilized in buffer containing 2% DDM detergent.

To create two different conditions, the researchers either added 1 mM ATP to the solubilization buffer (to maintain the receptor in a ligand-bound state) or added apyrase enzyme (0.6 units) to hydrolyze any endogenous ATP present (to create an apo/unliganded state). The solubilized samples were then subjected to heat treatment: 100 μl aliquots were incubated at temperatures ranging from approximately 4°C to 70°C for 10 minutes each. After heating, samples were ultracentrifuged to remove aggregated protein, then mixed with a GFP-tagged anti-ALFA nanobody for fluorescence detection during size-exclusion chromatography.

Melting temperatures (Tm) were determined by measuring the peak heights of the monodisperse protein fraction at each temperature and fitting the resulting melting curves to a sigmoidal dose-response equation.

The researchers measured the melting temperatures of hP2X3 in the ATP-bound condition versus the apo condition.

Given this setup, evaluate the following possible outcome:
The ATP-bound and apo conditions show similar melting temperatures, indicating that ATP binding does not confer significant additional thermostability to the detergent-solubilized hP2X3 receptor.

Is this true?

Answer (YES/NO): NO